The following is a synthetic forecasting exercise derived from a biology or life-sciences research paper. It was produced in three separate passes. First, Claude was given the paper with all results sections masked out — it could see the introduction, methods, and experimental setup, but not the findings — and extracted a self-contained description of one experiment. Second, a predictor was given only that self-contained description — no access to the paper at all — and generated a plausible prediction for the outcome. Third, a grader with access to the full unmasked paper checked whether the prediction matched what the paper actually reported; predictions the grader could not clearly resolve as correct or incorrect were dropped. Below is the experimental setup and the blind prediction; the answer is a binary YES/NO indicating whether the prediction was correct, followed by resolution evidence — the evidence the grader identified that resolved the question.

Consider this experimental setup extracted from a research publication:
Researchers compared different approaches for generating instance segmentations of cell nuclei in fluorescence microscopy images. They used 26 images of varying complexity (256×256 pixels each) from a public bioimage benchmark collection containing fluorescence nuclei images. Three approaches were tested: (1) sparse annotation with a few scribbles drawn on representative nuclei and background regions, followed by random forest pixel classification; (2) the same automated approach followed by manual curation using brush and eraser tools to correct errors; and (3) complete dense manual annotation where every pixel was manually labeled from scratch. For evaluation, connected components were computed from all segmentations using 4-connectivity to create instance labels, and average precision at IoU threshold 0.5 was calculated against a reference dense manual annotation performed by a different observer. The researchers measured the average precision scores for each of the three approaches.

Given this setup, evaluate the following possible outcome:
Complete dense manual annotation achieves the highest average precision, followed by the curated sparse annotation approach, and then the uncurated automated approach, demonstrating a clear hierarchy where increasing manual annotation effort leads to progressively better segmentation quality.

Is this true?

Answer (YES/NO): YES